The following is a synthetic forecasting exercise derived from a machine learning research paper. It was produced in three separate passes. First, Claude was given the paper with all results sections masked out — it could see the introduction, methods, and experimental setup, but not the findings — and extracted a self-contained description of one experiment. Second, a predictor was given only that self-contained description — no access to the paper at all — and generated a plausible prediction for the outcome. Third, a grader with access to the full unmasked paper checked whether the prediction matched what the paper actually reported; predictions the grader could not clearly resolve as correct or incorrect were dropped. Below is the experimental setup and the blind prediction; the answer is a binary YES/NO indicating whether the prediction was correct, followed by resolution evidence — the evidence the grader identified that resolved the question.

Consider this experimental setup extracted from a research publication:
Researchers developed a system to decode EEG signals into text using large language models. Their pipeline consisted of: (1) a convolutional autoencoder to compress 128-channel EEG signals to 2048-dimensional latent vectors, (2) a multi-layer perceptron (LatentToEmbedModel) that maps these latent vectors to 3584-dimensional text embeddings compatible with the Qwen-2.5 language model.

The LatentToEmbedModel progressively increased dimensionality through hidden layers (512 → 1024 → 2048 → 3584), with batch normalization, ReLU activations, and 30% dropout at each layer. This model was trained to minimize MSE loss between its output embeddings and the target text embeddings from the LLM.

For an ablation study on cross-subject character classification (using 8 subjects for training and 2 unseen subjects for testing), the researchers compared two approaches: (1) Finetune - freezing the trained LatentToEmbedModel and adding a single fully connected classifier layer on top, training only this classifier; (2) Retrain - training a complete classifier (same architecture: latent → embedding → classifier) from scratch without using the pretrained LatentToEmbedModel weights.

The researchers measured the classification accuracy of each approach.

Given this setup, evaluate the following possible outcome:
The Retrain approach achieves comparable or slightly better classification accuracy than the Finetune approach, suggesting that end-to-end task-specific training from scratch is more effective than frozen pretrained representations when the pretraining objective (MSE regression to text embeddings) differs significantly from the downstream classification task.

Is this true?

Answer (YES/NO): NO